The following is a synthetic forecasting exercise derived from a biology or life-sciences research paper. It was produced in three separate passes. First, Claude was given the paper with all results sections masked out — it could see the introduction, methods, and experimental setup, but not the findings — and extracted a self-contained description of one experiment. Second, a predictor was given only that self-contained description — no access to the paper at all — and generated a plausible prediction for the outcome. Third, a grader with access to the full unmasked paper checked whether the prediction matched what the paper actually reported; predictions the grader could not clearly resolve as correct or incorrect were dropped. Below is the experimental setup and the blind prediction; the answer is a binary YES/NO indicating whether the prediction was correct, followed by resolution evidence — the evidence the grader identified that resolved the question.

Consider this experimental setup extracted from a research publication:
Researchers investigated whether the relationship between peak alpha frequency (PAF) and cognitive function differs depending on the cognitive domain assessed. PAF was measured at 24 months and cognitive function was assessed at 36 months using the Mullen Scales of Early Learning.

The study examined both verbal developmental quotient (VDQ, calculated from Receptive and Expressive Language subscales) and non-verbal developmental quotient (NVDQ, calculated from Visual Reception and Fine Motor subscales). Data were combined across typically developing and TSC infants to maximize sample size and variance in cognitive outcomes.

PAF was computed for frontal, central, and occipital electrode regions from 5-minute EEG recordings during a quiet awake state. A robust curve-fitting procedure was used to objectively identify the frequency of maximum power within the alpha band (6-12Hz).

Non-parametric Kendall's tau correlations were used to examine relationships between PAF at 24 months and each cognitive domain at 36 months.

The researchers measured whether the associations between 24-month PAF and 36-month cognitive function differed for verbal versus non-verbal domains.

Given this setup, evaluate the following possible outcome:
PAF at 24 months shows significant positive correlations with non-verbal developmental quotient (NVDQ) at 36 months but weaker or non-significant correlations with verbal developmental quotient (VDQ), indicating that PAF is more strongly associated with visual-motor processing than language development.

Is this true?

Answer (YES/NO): NO